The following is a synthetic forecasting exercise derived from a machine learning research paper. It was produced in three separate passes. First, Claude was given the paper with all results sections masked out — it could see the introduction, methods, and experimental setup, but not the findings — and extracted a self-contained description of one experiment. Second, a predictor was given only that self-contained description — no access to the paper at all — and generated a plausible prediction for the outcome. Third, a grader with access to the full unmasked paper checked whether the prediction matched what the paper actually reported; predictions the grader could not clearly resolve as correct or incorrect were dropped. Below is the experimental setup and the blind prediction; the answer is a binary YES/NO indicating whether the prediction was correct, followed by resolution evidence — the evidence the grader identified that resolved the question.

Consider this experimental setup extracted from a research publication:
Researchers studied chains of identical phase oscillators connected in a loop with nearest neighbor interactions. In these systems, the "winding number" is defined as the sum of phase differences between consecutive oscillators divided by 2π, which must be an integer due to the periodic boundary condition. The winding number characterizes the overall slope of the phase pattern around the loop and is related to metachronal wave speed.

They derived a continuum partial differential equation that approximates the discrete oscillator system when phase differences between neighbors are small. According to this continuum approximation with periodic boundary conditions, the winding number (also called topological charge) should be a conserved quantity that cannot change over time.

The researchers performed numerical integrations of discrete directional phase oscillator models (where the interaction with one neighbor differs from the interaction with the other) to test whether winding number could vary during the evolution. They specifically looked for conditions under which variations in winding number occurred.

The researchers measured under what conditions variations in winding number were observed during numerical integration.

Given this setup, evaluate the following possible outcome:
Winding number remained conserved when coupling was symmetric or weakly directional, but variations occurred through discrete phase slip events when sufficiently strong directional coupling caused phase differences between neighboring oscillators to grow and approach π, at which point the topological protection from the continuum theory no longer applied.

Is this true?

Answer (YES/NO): YES